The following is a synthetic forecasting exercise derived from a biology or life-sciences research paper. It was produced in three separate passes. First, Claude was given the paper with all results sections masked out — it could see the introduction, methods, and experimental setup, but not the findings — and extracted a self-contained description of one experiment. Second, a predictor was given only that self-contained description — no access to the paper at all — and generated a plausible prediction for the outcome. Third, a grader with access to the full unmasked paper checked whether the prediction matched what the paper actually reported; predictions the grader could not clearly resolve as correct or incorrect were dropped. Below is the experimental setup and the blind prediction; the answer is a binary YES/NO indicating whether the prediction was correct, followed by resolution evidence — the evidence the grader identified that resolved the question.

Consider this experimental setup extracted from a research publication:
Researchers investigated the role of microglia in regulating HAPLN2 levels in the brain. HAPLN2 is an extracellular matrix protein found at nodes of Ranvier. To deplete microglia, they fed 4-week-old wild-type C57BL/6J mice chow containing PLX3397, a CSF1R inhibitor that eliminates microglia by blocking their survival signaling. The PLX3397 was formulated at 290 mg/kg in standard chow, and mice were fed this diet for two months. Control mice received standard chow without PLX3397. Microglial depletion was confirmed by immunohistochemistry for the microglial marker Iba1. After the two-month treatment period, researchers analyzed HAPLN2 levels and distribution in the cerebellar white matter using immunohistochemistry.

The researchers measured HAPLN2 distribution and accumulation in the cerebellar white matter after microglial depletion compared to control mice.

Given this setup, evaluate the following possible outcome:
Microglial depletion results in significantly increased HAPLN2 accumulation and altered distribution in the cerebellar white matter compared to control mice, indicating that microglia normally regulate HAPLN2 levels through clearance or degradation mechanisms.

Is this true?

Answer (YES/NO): YES